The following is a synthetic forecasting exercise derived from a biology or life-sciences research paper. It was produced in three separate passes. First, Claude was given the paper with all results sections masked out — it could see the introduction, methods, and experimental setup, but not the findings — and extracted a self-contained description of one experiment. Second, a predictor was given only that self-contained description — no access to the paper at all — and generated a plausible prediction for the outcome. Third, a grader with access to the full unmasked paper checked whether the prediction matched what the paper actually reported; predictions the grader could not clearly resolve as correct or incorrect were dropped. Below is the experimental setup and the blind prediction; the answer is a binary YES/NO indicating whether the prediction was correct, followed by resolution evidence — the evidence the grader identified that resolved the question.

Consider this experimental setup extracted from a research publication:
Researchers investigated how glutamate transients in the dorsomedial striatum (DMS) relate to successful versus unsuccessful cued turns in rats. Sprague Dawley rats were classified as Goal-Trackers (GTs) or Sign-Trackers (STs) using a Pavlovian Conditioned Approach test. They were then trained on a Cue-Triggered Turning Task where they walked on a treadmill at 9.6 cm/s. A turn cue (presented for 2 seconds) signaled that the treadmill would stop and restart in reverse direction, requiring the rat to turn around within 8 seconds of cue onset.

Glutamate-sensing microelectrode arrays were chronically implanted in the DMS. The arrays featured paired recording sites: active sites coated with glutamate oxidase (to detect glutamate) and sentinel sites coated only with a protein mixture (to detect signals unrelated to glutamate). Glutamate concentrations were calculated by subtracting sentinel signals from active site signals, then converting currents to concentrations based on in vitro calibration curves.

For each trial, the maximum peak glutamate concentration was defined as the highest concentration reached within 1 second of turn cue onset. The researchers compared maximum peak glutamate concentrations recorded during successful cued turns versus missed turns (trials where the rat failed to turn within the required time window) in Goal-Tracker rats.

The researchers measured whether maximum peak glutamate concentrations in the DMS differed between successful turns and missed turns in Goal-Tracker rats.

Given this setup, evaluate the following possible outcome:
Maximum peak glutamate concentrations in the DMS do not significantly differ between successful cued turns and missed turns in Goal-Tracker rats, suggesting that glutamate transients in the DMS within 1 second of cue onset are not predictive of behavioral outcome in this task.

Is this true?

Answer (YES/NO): NO